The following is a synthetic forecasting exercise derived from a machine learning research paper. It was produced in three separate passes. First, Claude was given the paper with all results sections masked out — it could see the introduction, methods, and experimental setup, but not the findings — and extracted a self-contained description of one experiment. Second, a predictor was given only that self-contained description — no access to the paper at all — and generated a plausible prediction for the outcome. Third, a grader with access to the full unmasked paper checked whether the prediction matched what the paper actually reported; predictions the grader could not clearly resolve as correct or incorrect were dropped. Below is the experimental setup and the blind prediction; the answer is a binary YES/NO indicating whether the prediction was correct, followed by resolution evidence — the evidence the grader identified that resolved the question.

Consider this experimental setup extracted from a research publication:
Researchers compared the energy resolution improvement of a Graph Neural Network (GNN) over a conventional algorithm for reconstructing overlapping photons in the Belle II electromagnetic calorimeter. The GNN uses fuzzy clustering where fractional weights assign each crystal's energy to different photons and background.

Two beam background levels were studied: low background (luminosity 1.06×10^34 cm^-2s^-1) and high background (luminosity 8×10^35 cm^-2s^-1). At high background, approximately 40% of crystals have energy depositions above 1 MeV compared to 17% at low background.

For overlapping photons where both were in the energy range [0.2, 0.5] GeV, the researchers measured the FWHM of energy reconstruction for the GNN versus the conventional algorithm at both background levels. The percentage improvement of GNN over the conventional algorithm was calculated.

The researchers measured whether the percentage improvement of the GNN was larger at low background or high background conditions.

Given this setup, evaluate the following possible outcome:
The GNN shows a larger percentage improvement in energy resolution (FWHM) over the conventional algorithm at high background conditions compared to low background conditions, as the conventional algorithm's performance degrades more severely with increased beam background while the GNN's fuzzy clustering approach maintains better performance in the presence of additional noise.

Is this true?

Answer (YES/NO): YES